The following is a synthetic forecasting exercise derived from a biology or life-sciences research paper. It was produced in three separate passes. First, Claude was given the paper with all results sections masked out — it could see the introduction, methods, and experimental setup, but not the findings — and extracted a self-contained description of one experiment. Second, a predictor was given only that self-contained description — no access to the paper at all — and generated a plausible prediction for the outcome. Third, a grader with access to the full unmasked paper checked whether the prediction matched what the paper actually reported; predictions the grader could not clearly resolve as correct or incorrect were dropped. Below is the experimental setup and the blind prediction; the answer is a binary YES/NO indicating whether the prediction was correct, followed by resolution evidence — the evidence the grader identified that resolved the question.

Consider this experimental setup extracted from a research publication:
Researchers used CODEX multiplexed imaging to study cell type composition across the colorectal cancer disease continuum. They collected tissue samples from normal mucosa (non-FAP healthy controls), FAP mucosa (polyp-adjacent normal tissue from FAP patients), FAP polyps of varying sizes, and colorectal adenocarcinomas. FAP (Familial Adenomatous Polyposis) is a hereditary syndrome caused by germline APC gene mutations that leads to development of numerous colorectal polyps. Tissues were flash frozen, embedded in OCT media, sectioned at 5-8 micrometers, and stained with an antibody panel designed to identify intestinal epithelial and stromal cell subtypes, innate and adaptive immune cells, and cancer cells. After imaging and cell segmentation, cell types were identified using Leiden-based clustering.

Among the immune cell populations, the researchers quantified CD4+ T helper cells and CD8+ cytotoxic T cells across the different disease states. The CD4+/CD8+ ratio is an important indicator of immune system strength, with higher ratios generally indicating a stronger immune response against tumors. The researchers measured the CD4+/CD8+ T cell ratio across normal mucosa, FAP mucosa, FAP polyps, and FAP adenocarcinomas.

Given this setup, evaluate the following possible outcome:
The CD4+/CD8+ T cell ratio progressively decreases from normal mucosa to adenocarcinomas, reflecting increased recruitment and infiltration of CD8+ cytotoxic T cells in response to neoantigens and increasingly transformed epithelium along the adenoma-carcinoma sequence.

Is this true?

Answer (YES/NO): YES